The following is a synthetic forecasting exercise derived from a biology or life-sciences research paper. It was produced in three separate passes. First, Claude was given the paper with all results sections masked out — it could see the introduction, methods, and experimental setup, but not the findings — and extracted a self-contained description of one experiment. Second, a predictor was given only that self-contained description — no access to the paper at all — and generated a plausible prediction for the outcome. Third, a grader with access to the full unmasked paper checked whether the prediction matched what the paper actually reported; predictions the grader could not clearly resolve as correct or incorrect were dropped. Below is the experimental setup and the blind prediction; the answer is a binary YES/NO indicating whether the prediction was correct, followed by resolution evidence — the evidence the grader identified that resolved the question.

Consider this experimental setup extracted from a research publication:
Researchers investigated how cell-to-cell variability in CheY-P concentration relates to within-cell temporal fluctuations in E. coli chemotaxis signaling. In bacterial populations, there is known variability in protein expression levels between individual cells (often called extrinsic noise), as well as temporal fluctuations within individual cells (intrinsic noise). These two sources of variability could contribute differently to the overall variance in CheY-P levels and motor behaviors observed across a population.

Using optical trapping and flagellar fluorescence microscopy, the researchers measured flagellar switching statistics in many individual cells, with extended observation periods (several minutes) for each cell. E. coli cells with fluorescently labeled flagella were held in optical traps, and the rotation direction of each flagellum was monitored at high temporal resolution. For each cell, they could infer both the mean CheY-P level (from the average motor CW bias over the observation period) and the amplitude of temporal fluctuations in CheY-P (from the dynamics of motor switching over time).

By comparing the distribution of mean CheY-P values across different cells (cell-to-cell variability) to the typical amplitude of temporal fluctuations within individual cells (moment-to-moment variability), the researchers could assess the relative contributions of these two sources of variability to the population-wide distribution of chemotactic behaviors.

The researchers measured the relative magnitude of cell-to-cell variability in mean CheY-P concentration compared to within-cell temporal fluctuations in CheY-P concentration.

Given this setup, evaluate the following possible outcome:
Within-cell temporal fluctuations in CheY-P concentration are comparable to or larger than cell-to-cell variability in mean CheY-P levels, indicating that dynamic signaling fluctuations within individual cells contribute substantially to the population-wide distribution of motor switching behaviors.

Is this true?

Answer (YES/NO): YES